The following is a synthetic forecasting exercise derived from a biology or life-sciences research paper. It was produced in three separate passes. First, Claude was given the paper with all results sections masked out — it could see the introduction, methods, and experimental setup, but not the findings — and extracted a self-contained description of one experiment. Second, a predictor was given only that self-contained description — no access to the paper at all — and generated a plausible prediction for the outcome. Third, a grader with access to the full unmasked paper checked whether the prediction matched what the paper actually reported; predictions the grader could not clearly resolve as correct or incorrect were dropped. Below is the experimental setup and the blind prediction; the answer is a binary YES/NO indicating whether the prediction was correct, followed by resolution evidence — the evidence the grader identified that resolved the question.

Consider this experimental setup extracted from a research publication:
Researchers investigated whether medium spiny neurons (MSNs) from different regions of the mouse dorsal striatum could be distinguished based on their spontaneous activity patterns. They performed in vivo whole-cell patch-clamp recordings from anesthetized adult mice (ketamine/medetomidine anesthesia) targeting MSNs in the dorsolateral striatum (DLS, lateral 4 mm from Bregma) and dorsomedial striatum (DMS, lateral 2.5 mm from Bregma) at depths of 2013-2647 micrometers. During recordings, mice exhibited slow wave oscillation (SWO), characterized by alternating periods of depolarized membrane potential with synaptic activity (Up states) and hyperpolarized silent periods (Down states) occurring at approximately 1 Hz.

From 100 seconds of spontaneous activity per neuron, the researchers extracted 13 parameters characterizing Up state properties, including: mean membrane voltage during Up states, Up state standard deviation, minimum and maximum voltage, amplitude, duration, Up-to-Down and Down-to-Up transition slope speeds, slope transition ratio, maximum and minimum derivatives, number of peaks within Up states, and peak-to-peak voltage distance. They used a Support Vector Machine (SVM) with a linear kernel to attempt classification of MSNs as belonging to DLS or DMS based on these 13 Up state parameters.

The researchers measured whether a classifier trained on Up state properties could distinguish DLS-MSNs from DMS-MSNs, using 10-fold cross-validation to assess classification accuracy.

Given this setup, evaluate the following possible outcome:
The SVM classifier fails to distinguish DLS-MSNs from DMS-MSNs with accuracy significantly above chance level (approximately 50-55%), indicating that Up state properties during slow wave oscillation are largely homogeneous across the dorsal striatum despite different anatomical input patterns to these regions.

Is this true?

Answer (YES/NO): NO